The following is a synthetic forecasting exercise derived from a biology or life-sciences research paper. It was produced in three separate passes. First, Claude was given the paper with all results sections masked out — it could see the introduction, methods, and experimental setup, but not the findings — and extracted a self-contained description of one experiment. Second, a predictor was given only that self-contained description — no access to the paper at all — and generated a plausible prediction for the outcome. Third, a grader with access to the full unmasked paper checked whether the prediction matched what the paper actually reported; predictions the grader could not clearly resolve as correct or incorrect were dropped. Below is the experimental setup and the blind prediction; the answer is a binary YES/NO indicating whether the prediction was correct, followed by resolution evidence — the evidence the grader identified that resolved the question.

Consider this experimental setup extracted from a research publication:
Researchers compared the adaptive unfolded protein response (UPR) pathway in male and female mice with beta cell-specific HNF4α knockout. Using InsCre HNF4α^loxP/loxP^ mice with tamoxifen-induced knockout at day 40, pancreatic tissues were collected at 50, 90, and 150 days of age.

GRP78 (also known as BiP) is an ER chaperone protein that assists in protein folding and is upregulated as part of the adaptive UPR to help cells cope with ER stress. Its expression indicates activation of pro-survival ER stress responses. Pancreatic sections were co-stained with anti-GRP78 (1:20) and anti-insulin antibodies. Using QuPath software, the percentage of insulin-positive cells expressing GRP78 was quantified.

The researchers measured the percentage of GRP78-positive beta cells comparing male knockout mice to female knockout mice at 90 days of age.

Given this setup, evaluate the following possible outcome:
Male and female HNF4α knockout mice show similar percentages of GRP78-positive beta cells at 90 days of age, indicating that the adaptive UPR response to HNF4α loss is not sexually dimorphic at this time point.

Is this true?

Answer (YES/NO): NO